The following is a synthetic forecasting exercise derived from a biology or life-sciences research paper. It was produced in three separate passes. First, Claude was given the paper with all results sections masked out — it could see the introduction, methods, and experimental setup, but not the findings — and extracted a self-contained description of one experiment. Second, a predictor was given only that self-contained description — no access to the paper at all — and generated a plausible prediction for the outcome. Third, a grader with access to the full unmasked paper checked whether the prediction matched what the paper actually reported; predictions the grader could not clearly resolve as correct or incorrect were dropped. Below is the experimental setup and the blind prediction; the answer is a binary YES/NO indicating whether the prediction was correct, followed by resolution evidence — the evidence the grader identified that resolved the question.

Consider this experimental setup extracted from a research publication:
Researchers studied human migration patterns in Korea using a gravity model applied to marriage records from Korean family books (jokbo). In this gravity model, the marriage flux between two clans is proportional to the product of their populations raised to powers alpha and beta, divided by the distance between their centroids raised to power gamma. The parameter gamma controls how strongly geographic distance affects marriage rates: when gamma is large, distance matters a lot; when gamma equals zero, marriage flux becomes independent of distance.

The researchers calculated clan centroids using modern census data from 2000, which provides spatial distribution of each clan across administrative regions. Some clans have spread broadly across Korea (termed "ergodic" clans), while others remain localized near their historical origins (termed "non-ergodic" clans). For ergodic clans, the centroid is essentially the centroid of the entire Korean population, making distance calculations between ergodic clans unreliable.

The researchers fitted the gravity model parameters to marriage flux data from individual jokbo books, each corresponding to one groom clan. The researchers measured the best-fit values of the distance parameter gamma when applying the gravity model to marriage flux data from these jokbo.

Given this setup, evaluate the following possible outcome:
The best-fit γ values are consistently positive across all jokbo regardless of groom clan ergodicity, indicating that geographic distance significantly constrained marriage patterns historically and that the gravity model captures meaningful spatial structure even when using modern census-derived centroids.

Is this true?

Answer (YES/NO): NO